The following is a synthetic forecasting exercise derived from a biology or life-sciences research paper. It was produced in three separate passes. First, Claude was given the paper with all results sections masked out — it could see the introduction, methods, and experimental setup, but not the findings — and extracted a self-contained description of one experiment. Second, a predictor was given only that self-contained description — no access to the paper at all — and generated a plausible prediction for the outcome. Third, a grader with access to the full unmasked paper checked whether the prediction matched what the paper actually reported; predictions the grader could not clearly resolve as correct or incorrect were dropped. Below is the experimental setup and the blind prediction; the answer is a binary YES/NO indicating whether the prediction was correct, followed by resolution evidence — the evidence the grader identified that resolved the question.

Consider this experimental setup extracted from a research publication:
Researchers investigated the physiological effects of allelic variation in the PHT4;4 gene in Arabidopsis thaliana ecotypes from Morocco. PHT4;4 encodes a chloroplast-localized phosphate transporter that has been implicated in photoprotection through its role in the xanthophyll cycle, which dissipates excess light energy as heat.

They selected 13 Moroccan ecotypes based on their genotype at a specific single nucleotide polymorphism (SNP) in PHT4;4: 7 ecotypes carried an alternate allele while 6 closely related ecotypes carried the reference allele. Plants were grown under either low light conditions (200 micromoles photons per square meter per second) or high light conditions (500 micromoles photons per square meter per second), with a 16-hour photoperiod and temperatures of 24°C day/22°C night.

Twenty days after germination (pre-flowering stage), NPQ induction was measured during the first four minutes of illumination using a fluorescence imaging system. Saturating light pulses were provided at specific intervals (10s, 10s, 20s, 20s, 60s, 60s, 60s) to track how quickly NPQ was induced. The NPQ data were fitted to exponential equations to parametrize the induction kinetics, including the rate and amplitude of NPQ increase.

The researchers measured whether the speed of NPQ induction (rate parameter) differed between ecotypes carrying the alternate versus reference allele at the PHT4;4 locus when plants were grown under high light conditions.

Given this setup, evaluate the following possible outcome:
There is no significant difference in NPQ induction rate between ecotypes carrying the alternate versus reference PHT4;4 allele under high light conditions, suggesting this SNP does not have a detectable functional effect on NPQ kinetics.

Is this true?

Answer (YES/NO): NO